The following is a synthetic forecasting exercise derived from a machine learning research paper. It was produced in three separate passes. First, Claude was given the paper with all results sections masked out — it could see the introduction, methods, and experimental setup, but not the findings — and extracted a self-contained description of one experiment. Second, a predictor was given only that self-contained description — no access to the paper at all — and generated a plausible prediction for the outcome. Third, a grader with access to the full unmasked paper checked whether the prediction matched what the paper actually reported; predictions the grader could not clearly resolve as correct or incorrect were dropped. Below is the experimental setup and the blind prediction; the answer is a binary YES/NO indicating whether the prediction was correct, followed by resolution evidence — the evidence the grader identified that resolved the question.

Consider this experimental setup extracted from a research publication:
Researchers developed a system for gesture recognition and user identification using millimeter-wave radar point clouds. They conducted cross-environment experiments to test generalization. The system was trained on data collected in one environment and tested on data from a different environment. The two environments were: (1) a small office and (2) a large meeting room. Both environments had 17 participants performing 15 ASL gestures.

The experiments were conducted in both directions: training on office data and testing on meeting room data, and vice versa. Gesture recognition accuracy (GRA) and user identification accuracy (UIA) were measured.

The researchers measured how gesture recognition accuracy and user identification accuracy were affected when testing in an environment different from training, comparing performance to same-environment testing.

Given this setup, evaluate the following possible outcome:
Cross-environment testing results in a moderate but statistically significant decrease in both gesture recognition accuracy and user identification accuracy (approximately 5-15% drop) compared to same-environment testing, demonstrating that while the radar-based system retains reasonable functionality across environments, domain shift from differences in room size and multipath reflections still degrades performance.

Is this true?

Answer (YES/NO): NO